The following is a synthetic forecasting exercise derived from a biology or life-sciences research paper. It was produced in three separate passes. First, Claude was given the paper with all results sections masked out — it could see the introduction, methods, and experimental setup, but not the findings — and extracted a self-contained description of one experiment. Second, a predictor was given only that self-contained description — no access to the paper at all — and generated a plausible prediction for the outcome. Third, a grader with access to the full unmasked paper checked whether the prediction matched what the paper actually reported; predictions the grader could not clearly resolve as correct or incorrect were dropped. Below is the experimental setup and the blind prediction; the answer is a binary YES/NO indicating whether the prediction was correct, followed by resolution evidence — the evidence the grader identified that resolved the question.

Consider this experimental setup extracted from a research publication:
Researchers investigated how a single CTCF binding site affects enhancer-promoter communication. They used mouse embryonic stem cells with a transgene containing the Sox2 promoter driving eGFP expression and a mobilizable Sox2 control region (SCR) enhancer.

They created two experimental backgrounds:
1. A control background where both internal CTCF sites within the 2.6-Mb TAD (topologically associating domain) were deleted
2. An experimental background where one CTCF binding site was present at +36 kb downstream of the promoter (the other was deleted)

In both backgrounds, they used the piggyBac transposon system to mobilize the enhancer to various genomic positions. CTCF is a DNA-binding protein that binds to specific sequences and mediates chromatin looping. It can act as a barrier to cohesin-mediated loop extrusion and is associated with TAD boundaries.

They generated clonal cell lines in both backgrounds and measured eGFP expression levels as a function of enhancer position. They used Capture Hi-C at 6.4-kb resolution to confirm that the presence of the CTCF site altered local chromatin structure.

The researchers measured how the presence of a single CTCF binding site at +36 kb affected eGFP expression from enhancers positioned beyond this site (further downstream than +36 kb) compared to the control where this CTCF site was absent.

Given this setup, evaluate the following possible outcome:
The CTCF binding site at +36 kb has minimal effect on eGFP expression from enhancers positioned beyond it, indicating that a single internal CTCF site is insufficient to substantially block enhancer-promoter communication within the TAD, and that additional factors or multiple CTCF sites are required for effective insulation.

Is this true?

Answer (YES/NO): NO